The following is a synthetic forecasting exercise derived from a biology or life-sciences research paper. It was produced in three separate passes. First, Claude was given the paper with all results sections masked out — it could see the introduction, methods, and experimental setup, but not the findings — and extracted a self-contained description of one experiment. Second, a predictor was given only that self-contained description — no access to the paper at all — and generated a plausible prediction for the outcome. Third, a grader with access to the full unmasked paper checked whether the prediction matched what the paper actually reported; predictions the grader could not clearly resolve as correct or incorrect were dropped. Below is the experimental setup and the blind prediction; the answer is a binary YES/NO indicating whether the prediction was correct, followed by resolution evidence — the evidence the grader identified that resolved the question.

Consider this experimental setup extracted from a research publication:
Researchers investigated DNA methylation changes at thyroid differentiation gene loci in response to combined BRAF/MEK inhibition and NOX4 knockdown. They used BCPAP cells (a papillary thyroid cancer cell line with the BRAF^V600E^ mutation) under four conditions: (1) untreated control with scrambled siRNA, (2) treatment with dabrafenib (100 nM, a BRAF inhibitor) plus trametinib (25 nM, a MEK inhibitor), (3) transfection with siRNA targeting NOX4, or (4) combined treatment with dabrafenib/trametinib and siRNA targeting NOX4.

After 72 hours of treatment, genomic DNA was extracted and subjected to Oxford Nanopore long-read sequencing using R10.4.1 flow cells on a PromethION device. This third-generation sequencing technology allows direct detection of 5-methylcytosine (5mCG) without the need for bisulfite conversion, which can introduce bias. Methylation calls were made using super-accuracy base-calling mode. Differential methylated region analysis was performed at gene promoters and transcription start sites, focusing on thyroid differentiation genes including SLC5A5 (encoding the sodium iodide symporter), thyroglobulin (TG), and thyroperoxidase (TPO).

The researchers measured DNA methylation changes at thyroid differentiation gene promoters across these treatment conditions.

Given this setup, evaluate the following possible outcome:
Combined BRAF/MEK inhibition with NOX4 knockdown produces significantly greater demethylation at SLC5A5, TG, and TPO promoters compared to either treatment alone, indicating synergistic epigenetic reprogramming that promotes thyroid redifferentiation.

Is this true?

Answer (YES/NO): NO